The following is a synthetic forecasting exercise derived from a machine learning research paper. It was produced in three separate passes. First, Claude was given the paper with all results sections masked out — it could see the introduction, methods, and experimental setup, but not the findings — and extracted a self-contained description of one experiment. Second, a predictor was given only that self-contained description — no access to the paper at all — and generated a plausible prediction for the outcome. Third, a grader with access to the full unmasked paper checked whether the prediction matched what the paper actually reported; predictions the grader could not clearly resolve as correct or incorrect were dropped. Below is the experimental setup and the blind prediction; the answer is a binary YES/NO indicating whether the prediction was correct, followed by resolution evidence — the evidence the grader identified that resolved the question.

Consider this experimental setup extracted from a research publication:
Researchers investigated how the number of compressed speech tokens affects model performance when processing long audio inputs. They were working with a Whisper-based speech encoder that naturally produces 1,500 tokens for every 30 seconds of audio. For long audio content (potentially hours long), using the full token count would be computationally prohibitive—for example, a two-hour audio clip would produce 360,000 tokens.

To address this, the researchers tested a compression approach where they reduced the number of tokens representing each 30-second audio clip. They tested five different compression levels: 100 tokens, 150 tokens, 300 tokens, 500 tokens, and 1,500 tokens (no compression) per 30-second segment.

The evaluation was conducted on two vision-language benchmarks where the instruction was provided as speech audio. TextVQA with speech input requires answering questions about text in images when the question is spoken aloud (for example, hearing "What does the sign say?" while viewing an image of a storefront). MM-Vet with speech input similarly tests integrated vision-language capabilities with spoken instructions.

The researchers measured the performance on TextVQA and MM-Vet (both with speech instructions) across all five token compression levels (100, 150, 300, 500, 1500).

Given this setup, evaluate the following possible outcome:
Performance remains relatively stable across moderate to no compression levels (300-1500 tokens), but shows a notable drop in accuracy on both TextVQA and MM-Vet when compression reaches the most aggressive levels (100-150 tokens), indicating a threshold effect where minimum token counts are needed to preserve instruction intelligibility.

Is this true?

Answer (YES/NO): NO